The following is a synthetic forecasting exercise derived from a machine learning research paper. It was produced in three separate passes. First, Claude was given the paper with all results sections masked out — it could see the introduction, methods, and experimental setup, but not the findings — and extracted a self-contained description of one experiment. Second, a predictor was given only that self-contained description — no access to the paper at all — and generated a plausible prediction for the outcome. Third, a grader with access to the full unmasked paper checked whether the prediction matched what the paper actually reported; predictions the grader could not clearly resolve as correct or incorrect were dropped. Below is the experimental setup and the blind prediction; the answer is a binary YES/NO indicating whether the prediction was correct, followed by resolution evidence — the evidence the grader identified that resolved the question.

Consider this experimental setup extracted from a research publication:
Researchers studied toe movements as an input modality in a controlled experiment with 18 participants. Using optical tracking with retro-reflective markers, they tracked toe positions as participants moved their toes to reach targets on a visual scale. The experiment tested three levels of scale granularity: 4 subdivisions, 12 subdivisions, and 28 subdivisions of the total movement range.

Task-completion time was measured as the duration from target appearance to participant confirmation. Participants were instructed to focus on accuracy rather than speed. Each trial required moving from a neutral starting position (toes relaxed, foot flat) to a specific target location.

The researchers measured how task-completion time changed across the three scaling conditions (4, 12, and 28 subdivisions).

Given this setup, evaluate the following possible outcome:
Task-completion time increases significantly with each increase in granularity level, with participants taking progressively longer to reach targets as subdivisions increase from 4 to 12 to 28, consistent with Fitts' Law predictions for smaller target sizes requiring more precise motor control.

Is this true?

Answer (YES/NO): YES